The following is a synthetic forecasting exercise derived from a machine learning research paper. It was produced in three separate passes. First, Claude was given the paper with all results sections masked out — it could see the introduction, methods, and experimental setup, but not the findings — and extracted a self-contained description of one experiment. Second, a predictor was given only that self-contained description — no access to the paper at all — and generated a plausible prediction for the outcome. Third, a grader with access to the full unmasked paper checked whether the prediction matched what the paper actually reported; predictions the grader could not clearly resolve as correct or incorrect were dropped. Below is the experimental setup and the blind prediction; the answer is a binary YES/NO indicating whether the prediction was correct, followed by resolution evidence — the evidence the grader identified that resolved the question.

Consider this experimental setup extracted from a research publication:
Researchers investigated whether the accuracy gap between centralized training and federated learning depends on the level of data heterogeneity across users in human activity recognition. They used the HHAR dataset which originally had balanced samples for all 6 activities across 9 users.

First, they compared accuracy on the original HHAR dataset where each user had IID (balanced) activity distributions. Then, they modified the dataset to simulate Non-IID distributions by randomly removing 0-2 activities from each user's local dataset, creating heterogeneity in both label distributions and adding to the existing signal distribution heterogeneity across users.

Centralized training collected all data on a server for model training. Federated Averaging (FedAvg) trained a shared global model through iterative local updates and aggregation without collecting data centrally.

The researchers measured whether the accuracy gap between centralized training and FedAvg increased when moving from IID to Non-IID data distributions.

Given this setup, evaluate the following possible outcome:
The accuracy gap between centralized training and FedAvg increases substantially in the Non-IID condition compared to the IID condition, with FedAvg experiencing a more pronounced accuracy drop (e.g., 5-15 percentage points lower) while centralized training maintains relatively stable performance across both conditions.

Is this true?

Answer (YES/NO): NO